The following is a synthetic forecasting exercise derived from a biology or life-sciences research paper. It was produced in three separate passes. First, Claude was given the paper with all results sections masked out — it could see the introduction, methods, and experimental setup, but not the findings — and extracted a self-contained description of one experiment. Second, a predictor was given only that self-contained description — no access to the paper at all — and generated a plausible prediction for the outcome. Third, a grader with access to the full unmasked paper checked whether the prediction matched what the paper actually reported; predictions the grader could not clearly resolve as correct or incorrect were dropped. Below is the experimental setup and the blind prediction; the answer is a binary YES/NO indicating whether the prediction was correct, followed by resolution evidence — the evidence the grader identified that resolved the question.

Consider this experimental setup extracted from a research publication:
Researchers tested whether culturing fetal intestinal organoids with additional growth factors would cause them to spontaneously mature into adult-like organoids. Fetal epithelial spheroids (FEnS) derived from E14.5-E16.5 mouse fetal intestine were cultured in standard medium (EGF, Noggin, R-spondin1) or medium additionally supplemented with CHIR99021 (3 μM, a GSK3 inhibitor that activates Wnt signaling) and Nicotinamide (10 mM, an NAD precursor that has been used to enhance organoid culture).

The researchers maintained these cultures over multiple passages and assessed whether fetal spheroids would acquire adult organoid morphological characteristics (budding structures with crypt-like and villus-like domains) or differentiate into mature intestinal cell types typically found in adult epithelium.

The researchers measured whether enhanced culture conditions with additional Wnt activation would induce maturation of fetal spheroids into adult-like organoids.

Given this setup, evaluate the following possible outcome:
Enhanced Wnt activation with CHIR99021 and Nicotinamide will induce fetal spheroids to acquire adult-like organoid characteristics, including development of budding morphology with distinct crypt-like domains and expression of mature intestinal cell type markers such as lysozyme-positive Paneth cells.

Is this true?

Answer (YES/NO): NO